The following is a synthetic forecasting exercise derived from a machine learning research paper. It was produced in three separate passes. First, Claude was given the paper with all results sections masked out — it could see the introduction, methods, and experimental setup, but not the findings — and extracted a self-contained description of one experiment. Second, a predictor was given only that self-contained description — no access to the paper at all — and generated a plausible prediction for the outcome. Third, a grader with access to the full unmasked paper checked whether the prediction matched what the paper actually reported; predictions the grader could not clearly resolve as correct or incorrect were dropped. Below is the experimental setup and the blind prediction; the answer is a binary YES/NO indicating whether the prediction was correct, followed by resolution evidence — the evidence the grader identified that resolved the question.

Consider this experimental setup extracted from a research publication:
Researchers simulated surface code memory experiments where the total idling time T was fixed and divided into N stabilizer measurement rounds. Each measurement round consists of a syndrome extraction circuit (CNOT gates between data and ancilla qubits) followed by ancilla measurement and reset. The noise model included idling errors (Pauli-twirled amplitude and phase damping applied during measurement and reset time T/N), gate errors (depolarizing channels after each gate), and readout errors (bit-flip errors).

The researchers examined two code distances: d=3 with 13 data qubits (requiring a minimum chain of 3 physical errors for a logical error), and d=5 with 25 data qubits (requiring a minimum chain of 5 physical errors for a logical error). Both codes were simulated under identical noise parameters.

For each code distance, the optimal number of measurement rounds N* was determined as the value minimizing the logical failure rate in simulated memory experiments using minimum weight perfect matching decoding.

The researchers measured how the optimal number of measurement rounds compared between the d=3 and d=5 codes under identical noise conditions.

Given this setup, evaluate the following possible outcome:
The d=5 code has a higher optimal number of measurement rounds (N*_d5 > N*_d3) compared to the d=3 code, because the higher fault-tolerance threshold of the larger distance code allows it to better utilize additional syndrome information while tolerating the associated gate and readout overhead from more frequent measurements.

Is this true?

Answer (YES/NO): YES